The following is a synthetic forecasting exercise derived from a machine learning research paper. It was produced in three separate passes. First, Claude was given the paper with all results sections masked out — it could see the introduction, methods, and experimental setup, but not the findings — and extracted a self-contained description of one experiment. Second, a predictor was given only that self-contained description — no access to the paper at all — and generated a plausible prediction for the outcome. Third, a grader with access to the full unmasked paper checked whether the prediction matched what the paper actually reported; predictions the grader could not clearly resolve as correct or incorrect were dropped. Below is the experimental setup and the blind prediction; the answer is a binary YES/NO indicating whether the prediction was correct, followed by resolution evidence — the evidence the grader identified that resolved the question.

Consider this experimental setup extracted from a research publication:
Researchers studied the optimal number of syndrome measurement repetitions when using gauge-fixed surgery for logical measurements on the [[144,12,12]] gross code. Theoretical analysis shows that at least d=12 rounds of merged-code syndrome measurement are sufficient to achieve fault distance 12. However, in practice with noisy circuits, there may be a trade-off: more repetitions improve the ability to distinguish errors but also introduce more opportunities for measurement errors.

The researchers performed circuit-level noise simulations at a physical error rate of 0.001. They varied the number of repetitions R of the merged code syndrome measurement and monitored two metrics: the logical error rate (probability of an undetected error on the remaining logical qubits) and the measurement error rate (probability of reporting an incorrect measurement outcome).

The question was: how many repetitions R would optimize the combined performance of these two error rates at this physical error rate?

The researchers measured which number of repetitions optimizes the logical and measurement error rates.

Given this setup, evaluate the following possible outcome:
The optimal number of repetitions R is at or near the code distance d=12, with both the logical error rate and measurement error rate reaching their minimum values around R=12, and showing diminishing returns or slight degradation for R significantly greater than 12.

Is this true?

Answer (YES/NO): NO